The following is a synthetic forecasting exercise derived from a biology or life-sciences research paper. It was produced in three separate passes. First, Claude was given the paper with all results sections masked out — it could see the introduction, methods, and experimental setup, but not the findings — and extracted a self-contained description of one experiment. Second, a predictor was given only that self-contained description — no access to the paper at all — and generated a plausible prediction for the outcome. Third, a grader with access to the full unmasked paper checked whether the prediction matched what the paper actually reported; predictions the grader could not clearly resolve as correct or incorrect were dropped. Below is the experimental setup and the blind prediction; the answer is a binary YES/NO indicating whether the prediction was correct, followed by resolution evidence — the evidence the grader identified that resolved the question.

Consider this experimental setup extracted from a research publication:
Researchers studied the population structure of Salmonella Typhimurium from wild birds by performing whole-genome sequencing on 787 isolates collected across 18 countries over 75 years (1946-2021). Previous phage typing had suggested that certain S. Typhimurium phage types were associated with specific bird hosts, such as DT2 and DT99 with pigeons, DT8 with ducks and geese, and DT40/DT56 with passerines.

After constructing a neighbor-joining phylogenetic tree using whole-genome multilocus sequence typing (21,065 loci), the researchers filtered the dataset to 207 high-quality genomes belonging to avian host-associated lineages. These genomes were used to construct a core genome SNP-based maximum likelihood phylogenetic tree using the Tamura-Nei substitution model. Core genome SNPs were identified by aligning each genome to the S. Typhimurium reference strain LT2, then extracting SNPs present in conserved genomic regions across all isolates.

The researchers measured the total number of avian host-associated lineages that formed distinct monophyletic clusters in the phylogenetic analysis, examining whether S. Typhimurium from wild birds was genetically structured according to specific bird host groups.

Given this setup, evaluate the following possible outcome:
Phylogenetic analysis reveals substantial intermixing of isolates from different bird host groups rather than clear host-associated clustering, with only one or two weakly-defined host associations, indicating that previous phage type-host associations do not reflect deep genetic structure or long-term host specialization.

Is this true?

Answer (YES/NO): NO